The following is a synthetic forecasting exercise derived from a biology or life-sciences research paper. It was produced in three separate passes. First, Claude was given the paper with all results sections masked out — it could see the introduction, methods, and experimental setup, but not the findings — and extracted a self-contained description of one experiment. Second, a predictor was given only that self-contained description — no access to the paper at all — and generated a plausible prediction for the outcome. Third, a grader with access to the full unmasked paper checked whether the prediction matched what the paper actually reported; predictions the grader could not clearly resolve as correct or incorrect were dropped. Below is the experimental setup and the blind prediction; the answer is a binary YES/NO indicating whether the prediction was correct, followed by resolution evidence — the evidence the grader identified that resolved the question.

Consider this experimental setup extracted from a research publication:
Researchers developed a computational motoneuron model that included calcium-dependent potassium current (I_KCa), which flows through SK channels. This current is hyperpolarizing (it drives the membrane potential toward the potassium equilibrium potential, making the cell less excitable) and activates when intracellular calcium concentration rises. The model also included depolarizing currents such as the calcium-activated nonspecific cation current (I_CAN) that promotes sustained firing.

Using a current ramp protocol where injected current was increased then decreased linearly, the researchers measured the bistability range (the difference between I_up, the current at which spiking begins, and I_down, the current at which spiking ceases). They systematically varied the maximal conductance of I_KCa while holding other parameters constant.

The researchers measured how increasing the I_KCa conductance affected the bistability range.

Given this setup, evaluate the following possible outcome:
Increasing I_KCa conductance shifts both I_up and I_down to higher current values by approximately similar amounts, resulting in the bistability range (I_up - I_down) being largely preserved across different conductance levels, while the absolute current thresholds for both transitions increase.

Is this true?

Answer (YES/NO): NO